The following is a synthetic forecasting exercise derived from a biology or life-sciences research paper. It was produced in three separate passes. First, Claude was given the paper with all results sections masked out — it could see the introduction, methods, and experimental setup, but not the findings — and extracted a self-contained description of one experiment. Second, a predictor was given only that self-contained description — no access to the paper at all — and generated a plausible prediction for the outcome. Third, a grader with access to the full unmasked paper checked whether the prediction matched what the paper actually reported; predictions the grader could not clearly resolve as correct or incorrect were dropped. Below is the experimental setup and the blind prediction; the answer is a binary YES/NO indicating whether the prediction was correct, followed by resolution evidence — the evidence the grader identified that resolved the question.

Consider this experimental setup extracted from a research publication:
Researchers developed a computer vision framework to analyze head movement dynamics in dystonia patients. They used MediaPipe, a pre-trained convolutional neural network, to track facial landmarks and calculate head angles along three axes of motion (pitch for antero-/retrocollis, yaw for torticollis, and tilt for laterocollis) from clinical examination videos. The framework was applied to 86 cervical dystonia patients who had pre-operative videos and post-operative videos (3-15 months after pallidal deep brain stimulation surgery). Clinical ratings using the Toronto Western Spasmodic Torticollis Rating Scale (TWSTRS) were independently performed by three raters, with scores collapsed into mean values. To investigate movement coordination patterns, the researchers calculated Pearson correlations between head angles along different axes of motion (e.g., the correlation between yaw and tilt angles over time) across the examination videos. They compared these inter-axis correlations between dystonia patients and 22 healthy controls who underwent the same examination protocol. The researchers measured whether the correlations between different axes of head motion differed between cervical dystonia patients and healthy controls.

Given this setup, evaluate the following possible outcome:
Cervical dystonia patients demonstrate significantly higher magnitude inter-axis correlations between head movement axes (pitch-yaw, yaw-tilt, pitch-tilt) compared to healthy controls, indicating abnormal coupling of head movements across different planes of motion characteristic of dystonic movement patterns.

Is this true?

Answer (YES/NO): NO